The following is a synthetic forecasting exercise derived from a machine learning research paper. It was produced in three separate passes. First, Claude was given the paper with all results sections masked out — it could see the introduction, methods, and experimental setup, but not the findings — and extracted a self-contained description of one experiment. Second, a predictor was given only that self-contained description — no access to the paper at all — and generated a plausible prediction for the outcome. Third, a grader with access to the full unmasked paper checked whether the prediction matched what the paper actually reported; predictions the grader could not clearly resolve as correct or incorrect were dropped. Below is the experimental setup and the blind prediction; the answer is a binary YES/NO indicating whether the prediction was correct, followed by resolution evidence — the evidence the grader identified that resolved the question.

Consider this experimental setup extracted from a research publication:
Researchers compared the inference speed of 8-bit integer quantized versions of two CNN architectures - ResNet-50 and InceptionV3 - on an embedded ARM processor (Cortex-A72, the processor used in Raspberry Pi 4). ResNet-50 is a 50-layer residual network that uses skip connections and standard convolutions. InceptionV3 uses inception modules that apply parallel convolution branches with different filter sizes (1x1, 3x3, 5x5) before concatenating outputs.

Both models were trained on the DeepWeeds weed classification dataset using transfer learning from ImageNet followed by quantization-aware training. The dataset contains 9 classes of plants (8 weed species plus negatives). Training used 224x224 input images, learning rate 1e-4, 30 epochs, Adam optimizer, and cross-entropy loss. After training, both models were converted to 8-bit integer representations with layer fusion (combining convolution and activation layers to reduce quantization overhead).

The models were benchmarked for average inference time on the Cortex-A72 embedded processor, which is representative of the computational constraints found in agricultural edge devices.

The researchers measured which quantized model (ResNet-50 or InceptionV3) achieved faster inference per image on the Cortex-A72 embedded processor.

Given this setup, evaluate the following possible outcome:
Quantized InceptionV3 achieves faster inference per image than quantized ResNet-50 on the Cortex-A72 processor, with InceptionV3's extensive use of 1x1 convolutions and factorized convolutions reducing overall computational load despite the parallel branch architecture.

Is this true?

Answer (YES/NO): YES